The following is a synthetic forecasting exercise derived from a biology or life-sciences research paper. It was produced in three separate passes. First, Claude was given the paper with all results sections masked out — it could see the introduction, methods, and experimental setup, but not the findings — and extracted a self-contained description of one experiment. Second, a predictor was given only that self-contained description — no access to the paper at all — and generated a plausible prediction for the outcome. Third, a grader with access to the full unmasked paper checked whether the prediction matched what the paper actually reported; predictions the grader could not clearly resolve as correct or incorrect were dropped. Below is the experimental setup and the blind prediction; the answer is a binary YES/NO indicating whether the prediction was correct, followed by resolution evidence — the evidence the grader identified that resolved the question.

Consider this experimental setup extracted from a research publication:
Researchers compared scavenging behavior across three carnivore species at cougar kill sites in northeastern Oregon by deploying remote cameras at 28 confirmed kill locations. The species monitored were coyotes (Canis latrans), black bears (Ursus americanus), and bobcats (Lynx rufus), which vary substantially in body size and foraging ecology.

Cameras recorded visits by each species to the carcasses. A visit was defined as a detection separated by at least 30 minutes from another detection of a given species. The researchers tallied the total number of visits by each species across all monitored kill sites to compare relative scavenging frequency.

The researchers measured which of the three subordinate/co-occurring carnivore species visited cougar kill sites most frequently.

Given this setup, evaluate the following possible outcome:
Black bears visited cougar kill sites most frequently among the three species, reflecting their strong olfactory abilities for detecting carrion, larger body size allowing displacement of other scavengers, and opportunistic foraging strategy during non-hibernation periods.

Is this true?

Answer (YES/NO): NO